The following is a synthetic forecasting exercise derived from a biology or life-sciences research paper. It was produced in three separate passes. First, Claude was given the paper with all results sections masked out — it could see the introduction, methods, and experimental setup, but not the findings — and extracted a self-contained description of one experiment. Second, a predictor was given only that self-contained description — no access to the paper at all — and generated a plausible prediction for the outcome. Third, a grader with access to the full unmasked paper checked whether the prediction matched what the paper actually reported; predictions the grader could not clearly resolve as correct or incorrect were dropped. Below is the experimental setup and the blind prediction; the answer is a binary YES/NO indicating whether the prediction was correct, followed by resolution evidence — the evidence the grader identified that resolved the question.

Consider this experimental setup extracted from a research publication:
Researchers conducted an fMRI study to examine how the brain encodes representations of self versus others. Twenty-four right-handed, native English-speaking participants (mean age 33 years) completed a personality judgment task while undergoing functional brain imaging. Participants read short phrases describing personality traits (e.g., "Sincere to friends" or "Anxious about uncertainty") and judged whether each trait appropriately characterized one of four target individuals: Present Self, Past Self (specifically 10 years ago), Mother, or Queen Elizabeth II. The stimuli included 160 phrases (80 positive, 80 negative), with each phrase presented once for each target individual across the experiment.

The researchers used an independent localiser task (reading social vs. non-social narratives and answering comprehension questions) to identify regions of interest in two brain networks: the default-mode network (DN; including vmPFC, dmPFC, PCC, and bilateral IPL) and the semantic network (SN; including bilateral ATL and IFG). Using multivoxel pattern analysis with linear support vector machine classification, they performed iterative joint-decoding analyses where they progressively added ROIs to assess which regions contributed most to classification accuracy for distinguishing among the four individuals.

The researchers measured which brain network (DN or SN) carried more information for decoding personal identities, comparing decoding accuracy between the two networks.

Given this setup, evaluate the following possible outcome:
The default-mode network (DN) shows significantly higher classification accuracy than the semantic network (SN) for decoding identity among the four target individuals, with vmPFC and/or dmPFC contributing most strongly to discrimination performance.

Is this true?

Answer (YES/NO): NO